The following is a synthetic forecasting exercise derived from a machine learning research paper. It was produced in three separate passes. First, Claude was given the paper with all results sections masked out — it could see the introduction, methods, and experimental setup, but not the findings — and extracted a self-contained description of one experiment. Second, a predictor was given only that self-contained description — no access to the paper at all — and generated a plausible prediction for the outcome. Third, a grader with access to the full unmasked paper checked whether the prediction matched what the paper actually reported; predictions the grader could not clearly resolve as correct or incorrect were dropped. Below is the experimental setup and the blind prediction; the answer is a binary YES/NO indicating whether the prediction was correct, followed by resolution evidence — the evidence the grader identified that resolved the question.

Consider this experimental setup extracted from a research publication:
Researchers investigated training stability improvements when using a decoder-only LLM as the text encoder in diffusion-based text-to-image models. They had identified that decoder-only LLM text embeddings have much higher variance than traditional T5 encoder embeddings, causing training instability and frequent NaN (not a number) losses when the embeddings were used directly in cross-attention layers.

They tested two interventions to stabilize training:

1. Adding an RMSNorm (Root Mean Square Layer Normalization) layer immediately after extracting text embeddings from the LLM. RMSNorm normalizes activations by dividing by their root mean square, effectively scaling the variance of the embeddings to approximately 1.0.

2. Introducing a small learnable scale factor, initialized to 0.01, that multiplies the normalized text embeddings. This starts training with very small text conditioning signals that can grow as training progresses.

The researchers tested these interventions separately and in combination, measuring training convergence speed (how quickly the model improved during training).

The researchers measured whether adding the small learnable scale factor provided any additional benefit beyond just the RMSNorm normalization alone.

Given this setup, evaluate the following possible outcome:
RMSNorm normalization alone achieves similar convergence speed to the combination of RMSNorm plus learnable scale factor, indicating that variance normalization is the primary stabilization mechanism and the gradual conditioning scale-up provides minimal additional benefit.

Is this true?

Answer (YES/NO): NO